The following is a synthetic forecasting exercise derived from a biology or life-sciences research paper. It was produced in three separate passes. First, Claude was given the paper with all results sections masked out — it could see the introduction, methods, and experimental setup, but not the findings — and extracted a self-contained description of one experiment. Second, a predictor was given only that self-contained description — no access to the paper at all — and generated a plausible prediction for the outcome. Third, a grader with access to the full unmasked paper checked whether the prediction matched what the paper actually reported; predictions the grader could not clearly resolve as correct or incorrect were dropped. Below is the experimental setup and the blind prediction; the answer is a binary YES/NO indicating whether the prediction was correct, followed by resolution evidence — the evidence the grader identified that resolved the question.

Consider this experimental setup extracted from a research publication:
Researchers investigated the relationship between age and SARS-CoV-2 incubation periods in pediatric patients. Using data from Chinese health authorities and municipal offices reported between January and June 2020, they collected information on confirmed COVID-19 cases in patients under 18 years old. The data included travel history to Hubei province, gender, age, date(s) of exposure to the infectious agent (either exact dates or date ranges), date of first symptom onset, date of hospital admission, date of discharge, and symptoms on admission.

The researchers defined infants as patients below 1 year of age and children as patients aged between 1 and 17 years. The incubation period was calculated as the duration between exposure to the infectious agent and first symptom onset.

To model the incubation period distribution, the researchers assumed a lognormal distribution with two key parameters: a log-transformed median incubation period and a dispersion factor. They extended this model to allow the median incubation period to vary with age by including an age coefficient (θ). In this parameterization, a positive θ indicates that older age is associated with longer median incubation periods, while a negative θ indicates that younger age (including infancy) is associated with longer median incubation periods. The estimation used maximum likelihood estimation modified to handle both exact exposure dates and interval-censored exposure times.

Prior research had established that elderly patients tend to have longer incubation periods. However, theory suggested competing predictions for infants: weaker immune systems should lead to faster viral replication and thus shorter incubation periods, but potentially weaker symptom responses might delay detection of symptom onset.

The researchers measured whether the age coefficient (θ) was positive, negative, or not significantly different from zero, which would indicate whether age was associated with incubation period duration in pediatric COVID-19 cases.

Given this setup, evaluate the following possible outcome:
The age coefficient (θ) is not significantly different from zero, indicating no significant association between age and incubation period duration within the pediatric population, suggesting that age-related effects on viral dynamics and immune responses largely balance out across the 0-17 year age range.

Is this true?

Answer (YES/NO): NO